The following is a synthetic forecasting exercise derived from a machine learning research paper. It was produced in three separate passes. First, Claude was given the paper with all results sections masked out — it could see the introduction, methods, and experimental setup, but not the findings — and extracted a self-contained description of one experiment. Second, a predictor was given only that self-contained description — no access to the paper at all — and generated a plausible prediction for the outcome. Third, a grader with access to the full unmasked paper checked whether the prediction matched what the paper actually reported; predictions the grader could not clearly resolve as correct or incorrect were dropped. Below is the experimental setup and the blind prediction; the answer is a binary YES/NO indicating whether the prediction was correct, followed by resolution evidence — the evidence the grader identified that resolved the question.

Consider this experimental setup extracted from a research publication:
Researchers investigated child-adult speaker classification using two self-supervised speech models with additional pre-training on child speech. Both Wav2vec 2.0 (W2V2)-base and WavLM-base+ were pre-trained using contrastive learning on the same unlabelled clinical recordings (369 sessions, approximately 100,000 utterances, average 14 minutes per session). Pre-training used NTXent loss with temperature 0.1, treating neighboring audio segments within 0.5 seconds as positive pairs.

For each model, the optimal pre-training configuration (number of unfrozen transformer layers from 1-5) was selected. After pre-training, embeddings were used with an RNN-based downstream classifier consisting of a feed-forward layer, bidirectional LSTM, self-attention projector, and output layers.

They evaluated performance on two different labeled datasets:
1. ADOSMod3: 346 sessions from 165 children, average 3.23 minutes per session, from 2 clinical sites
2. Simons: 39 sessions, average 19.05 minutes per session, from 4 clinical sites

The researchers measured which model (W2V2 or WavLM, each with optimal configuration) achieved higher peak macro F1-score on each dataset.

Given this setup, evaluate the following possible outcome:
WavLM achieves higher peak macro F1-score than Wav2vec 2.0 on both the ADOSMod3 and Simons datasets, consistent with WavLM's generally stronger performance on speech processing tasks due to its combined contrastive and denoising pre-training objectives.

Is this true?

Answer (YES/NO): YES